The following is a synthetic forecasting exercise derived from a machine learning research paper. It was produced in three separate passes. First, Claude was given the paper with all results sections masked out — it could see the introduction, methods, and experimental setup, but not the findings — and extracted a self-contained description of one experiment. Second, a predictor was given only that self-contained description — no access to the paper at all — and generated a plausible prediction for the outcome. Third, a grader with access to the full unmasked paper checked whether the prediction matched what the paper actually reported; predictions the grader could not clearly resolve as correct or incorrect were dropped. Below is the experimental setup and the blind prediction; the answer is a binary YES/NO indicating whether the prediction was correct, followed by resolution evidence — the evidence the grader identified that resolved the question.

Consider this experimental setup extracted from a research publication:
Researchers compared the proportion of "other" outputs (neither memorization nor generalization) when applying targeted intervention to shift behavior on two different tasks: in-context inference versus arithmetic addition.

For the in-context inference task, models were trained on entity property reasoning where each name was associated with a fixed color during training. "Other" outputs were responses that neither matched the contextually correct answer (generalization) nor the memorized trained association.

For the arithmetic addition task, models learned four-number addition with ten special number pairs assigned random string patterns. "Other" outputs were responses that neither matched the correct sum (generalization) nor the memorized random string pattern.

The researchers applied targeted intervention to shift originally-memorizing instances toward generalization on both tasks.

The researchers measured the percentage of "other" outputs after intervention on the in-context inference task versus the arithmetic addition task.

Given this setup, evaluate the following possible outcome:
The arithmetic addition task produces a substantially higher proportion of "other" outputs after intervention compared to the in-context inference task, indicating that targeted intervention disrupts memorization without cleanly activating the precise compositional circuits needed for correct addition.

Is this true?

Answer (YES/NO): NO